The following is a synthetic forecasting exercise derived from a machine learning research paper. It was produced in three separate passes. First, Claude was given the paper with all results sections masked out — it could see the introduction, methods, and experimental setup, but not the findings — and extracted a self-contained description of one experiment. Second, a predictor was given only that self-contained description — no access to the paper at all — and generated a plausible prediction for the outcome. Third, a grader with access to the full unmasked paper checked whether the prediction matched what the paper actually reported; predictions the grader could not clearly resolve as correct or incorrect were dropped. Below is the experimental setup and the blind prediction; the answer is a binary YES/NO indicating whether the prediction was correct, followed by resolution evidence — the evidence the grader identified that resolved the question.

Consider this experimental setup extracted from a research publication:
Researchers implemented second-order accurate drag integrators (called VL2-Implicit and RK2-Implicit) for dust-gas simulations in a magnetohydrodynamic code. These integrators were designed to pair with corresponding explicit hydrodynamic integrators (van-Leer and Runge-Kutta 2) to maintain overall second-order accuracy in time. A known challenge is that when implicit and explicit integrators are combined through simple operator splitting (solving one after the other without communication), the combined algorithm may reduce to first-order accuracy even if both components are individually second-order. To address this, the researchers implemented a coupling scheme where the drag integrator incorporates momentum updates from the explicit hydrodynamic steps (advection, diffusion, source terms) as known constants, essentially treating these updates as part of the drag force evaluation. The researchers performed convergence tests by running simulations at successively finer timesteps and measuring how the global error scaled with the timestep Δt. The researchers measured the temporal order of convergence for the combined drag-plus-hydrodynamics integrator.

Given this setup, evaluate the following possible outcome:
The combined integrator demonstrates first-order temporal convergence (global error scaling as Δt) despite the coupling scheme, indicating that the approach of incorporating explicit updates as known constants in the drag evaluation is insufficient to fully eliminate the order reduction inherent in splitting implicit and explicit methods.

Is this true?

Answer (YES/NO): NO